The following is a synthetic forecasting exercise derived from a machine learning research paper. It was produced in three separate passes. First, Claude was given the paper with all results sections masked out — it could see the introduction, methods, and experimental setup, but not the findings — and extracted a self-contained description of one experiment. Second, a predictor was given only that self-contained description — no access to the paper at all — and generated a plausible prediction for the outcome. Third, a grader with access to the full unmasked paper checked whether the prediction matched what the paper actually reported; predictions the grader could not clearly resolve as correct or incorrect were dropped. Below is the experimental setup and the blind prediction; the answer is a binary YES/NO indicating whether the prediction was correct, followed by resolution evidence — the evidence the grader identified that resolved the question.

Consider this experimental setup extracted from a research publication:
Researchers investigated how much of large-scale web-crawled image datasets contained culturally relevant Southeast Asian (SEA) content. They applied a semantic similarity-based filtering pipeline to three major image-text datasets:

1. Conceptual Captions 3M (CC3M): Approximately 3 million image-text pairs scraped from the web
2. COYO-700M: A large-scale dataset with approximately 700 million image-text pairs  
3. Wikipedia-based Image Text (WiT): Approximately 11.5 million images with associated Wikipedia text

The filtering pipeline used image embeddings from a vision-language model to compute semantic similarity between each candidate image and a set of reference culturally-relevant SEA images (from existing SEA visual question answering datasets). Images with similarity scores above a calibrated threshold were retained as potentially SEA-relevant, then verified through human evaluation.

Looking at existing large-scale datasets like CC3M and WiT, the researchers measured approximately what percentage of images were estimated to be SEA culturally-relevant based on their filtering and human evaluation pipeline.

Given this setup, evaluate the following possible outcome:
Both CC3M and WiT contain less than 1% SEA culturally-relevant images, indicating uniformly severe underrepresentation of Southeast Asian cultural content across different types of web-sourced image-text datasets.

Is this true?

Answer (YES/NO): YES